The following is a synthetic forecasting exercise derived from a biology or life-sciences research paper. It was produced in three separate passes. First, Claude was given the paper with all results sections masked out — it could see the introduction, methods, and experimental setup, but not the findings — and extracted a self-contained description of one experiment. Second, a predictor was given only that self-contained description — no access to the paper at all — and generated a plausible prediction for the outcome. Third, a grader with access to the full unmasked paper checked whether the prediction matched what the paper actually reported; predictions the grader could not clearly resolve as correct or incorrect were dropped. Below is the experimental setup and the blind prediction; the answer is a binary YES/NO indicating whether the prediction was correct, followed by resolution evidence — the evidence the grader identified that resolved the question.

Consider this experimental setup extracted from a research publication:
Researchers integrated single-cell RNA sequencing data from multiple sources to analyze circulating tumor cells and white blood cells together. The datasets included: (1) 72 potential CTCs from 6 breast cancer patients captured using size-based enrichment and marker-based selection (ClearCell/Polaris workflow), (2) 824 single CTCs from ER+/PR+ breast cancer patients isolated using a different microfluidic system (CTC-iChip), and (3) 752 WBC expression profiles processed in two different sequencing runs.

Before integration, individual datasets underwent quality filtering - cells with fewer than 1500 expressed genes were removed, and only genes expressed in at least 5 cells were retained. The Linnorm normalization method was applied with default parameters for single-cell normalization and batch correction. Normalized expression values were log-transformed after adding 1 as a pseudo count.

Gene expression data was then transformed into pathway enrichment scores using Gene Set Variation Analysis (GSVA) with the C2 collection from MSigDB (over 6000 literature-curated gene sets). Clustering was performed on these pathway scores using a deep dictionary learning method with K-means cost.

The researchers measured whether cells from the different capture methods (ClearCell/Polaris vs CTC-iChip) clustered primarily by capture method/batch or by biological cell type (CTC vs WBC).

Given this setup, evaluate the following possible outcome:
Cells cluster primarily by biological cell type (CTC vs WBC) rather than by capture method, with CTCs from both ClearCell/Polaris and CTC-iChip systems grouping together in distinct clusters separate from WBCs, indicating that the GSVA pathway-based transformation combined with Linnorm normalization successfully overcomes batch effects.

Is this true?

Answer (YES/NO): YES